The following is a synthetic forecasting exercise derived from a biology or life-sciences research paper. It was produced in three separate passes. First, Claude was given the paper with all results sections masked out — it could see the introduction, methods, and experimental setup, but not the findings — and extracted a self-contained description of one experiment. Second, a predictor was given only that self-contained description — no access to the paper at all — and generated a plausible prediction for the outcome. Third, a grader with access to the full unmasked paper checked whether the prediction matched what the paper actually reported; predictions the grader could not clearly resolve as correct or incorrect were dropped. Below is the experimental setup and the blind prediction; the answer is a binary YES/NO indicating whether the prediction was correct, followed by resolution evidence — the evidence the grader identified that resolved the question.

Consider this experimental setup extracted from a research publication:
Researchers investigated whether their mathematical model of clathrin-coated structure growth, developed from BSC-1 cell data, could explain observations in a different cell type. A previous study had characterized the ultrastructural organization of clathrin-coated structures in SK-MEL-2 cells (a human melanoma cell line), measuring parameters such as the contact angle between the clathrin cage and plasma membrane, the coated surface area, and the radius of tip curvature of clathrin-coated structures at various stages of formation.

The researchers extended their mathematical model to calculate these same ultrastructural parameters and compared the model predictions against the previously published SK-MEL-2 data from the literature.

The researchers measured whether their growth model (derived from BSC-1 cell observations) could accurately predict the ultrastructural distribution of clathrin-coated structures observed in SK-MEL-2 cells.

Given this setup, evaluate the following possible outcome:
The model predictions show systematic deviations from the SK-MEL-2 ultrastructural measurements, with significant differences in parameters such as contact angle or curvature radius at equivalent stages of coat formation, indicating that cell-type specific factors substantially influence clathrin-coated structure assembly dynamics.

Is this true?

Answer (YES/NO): NO